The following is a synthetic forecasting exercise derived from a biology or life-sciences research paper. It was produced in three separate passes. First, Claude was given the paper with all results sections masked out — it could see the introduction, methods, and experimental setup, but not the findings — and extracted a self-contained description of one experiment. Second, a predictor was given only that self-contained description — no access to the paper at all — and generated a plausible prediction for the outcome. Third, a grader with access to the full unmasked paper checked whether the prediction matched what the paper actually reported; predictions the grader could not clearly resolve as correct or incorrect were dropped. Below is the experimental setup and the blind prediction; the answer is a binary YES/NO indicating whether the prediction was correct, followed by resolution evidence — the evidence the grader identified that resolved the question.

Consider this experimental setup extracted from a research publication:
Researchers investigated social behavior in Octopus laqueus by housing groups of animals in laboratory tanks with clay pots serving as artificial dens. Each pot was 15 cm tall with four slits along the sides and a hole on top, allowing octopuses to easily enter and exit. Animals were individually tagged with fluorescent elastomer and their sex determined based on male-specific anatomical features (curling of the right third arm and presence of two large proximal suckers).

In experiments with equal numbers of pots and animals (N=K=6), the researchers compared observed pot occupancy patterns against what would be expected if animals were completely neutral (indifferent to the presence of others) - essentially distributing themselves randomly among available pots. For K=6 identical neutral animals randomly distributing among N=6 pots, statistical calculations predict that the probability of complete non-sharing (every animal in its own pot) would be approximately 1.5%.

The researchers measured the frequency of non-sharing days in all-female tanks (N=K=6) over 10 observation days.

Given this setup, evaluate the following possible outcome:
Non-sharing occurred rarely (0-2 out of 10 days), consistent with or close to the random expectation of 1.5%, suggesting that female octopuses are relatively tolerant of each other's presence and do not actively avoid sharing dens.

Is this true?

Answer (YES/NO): NO